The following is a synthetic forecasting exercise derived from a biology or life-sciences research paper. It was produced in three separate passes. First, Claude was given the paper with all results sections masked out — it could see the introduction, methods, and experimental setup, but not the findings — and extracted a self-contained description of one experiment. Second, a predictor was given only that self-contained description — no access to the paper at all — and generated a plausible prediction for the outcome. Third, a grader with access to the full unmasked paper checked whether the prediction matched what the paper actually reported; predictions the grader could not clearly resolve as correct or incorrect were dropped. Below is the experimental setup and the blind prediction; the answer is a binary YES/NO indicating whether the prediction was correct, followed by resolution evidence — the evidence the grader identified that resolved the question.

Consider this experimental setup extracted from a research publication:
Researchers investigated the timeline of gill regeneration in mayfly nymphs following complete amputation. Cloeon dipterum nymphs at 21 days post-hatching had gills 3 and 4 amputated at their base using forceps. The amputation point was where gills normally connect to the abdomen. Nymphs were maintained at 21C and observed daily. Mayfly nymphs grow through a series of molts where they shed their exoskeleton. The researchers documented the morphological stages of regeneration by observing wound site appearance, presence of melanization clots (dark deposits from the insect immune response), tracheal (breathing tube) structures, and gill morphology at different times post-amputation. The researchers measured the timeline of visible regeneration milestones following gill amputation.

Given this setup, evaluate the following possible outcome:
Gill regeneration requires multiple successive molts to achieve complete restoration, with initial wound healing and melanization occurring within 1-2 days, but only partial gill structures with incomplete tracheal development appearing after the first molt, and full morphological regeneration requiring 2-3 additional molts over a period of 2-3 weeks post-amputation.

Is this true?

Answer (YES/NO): NO